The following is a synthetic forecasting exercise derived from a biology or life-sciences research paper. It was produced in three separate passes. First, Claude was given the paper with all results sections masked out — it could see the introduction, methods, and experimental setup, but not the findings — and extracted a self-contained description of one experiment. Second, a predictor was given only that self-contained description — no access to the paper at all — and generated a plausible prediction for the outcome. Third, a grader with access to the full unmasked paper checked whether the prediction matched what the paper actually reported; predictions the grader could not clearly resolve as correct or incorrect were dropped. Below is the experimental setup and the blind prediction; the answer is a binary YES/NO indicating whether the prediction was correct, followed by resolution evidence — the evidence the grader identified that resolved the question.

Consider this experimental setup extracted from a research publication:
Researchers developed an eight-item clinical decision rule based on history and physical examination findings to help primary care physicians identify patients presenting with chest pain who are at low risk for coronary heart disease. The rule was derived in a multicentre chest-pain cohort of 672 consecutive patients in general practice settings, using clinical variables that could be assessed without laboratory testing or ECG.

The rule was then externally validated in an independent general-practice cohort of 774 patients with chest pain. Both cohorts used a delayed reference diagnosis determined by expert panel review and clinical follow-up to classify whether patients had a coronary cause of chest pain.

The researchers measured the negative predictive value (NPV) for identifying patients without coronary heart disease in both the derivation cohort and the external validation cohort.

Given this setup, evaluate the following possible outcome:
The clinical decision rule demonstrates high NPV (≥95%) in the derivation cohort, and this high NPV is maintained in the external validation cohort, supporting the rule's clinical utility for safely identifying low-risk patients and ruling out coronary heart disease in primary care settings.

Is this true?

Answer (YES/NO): NO